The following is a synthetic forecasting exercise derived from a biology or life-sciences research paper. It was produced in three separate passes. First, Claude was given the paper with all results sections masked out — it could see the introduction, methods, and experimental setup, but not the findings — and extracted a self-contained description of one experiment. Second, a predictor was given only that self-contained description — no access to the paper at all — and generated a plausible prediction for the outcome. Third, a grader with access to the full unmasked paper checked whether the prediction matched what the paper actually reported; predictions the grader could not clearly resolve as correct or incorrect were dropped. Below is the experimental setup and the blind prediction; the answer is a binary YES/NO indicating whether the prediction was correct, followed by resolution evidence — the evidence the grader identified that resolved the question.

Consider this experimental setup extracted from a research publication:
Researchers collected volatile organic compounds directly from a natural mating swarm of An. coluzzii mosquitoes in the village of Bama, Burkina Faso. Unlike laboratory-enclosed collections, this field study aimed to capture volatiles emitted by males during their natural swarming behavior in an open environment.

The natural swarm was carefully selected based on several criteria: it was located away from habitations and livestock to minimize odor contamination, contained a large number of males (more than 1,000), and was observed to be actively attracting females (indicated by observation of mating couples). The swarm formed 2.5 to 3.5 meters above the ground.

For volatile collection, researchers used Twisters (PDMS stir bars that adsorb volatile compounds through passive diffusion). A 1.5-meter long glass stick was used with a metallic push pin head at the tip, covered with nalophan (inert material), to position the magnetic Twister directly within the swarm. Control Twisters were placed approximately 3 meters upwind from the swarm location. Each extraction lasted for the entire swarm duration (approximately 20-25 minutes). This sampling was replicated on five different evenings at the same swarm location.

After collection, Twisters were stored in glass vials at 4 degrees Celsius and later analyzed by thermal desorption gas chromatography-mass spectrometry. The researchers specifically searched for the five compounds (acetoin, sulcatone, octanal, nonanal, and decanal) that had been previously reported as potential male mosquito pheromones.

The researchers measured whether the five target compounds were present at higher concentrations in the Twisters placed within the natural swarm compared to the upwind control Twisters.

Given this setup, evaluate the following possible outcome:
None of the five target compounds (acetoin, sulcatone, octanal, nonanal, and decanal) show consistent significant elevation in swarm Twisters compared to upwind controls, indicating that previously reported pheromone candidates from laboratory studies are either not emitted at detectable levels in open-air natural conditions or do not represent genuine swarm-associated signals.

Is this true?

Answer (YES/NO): YES